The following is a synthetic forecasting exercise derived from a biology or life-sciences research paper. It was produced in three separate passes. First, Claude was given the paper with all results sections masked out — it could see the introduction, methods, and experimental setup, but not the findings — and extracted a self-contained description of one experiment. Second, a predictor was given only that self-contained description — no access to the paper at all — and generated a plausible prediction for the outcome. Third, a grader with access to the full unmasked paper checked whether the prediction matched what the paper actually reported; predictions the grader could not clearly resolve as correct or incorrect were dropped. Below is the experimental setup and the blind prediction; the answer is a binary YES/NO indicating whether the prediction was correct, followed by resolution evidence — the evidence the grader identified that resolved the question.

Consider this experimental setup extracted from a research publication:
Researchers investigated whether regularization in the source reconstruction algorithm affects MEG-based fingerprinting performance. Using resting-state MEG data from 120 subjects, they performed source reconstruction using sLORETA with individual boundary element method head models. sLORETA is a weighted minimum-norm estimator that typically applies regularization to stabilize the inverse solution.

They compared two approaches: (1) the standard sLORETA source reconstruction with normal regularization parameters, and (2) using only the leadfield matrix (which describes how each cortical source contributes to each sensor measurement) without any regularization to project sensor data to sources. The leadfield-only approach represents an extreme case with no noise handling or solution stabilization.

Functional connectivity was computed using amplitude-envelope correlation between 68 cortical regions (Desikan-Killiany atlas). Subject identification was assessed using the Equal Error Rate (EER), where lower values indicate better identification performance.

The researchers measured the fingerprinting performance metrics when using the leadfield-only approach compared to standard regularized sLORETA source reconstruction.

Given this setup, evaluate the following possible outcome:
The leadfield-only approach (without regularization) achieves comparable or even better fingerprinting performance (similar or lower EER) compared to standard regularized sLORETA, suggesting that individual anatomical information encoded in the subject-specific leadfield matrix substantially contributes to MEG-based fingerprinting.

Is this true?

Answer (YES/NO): YES